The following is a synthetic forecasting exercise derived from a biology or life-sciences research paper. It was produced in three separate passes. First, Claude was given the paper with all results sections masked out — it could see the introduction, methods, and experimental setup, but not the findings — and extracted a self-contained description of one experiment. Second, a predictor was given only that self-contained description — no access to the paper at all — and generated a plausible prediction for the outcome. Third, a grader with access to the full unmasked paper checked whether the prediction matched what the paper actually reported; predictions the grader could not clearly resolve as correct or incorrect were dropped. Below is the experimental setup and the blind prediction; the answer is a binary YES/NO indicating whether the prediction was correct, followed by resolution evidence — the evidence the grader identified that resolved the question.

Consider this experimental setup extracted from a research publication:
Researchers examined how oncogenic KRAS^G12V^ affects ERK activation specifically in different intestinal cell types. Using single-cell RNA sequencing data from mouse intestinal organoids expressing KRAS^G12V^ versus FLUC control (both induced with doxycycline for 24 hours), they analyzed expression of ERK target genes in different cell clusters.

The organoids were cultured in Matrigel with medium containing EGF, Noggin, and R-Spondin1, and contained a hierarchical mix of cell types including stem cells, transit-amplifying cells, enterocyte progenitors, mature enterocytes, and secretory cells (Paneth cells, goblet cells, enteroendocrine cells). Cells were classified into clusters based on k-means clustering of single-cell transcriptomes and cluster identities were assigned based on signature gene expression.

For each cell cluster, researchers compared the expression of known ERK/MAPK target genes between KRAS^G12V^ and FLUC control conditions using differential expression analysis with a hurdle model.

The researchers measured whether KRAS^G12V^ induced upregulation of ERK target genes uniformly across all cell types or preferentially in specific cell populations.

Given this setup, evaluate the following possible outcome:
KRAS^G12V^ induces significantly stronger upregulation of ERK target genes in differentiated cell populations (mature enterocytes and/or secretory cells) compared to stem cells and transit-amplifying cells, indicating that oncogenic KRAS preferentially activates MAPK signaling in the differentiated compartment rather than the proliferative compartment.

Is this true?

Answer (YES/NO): NO